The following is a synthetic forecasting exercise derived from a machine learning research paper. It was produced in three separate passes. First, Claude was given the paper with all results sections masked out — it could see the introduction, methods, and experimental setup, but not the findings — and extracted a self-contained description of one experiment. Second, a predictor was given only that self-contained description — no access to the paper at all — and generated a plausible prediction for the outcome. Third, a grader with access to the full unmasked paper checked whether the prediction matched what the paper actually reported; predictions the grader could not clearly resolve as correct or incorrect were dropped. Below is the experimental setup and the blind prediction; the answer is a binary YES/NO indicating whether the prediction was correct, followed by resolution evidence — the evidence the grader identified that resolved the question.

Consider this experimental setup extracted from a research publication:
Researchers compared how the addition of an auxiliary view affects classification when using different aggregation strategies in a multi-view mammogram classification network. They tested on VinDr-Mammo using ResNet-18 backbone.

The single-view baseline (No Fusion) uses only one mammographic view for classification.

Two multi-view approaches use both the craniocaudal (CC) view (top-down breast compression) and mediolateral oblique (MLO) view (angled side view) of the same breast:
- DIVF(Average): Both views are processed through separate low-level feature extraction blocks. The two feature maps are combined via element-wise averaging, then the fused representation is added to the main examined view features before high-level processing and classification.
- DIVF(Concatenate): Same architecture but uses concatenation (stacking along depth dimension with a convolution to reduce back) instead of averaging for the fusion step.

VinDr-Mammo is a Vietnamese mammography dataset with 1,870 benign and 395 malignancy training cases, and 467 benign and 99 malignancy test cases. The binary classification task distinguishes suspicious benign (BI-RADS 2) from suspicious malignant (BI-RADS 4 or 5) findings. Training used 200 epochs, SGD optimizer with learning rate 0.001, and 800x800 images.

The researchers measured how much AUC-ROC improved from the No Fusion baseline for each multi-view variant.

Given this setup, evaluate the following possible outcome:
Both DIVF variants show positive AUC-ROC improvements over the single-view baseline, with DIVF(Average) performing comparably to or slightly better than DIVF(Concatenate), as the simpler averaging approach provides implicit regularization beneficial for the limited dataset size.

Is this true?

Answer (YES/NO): NO